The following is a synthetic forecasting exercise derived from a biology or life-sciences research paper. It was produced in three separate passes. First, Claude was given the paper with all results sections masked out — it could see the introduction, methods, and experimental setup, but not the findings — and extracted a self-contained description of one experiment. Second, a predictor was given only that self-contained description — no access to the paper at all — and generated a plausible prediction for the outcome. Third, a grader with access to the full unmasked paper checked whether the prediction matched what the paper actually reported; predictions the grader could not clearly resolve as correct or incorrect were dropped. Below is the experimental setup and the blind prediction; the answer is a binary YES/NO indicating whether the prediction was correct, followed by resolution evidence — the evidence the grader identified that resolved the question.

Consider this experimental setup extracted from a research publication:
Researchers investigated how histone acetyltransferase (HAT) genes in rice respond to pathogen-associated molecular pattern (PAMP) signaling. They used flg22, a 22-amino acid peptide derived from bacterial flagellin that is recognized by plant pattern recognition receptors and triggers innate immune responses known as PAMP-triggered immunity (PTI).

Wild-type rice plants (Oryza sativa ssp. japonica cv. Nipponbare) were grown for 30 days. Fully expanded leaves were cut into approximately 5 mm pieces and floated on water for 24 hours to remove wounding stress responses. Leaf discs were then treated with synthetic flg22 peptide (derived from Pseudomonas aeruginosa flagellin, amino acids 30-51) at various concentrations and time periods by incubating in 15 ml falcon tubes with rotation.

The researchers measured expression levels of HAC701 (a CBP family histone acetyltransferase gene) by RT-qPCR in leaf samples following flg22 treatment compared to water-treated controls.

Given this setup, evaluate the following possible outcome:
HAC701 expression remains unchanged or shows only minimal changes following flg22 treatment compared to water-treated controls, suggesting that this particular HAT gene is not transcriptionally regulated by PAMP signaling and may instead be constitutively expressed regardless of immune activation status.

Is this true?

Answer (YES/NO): NO